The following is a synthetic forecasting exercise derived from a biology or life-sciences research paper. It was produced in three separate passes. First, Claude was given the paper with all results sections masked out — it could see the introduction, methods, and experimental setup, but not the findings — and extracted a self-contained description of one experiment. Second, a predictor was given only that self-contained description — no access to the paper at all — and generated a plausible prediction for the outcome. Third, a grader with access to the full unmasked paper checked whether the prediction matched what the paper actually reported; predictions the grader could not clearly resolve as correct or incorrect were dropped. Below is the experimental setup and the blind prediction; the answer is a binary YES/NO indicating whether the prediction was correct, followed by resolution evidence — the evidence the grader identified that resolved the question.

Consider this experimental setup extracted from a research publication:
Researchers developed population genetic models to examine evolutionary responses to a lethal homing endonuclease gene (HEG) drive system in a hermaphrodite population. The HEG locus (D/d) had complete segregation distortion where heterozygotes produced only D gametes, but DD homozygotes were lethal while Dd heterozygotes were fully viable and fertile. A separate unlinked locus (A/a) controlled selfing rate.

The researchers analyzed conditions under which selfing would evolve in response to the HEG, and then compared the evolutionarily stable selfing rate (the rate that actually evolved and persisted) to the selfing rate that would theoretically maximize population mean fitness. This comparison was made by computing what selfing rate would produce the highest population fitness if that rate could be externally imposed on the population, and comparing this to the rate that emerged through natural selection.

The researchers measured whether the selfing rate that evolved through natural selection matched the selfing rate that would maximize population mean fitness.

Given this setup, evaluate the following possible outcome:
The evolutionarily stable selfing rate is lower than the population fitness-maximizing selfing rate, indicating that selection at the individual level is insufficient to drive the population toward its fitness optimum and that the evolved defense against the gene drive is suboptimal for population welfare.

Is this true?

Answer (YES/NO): YES